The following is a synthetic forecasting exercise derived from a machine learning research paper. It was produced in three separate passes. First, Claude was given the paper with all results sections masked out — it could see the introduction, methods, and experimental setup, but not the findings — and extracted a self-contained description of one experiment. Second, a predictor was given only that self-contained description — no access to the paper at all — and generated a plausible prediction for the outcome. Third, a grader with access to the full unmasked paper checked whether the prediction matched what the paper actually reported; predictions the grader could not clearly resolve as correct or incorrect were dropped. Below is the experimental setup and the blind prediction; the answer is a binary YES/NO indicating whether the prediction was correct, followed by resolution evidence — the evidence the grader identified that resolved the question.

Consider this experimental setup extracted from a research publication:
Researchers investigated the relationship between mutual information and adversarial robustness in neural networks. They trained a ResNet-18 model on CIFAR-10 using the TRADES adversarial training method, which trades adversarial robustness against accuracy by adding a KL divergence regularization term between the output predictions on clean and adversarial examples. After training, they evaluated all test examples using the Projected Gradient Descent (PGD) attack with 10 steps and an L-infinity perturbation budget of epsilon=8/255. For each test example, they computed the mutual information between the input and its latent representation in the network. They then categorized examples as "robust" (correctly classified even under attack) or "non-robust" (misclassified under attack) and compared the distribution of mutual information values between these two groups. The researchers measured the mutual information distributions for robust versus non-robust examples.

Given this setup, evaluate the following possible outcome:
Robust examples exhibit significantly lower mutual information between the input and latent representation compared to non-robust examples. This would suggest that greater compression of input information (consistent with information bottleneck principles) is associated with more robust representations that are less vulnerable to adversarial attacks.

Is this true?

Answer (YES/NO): YES